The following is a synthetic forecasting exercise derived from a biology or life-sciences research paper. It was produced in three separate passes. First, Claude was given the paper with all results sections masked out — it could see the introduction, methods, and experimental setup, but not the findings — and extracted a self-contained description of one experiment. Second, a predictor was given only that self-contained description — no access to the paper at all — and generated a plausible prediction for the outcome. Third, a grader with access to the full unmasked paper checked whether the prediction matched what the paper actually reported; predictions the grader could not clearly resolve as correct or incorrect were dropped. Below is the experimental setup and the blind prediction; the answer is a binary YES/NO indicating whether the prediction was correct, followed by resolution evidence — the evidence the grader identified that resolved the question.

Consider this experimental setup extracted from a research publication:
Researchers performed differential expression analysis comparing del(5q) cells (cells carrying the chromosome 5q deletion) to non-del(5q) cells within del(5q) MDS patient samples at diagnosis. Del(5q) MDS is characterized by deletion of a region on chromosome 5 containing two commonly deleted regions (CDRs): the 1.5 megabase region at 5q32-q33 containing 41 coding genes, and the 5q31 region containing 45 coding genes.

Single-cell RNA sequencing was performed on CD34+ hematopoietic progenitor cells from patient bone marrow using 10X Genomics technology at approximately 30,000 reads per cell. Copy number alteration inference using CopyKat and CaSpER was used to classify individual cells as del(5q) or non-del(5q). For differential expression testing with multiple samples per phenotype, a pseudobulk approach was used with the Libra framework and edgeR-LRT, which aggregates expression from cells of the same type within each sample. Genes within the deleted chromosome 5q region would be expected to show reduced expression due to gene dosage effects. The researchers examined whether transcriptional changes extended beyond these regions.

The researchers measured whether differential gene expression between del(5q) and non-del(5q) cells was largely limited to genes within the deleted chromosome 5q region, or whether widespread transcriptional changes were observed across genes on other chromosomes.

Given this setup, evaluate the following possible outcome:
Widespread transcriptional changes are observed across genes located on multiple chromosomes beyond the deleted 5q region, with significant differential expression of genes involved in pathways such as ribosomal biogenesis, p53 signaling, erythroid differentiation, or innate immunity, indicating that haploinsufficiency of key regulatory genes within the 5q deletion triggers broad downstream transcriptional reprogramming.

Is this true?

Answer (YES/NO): NO